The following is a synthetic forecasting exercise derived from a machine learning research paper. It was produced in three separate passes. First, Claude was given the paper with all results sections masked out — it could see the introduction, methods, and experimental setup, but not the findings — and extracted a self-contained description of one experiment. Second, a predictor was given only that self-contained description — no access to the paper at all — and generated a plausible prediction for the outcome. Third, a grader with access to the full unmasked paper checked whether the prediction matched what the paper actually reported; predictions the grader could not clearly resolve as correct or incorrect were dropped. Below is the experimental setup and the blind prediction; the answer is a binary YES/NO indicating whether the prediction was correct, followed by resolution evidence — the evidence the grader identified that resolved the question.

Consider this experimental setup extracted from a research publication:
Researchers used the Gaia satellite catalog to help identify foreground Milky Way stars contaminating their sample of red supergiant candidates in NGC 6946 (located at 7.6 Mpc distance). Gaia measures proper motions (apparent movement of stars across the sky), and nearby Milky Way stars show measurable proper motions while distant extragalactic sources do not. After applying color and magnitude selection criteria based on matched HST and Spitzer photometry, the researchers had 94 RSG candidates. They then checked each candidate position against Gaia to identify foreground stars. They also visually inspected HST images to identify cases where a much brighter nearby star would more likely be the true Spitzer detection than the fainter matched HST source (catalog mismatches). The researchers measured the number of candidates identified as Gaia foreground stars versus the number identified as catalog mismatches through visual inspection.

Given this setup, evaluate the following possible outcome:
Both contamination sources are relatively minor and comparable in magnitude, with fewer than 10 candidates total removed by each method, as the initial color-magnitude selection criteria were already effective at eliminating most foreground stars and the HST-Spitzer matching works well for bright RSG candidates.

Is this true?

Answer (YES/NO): NO